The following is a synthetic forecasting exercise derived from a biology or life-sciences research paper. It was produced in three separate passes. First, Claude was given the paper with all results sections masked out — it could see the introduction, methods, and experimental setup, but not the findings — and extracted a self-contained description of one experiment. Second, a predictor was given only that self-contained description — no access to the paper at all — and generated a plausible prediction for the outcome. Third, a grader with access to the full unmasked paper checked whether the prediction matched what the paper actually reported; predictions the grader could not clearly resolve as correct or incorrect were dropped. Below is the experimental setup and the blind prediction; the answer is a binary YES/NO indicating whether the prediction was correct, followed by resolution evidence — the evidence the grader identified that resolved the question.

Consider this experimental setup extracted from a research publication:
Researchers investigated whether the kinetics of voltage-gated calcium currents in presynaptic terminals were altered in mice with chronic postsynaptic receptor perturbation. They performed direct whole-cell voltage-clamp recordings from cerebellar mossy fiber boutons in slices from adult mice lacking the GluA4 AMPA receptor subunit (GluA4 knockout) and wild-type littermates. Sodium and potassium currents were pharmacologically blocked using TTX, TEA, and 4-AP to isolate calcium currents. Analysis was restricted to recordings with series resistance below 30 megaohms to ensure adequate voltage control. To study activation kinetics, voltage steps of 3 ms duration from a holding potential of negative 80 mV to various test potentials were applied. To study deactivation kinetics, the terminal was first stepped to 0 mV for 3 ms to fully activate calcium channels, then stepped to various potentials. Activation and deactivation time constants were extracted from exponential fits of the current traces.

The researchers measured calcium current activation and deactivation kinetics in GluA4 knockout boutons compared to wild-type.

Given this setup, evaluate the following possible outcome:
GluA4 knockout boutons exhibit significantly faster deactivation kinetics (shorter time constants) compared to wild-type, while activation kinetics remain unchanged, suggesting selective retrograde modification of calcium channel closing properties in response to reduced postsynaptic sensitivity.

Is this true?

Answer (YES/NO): NO